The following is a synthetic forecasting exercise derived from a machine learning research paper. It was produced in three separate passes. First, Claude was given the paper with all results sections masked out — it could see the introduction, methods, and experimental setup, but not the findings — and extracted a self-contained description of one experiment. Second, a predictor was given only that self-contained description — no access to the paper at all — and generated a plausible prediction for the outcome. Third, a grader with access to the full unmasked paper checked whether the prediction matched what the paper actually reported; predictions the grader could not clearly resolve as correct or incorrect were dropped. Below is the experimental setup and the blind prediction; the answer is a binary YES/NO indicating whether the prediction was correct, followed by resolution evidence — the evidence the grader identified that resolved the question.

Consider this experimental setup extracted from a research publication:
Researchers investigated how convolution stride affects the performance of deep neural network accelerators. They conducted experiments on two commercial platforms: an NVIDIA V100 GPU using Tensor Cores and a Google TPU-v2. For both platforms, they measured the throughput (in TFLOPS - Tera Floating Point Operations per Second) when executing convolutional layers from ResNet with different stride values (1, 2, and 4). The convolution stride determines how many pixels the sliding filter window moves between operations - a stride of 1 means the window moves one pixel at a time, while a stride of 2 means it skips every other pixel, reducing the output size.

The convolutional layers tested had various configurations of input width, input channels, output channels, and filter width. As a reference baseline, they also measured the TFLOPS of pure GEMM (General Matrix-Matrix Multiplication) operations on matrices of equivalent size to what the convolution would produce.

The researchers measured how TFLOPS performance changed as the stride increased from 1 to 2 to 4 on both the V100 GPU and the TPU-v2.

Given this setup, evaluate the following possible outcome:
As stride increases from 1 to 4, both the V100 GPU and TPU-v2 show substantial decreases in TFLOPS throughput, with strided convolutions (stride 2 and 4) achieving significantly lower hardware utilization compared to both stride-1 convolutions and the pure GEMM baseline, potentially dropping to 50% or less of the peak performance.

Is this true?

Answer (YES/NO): NO